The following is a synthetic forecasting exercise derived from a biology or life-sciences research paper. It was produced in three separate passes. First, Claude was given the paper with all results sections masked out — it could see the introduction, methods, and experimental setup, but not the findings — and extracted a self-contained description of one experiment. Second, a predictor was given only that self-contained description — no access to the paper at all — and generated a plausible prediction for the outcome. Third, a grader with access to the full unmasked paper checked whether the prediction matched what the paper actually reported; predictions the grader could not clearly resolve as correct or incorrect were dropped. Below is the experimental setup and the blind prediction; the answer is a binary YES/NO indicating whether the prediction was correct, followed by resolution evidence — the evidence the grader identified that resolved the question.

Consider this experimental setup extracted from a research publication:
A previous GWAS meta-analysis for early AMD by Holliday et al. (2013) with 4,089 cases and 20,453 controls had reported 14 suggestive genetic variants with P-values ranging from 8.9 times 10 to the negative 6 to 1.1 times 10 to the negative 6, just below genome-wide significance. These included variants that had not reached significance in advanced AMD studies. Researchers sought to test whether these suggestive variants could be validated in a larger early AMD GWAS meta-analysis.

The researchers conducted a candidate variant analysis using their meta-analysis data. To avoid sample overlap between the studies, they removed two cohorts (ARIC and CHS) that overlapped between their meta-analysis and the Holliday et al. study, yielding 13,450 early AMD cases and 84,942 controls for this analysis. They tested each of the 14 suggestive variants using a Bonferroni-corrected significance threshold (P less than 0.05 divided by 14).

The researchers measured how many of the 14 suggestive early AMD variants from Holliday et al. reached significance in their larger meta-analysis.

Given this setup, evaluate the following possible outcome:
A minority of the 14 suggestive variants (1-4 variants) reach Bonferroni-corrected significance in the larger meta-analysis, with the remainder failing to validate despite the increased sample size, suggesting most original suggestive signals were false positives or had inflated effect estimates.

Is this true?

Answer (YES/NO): YES